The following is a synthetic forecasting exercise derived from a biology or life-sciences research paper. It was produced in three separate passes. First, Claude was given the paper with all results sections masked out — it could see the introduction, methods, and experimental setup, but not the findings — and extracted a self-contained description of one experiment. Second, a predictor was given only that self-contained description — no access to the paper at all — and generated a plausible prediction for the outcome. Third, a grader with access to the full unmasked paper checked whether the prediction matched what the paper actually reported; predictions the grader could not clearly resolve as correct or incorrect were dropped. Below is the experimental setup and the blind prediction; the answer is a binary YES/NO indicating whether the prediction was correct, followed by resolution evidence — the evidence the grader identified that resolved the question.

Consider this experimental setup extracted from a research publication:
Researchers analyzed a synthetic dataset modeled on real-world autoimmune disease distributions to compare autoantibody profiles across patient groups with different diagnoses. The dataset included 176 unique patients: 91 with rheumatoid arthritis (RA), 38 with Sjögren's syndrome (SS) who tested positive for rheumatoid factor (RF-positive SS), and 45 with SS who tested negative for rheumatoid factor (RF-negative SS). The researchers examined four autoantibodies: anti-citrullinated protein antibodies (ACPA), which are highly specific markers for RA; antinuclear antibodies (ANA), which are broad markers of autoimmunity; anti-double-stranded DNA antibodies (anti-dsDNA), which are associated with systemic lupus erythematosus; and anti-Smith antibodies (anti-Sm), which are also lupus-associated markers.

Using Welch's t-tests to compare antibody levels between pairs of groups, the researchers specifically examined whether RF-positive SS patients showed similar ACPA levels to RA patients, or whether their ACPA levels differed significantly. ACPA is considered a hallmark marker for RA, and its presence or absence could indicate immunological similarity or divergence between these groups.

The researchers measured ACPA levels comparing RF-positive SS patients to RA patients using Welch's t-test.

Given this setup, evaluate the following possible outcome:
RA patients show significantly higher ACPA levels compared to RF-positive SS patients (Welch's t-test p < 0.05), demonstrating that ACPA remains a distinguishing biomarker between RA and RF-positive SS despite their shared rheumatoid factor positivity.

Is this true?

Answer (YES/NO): NO